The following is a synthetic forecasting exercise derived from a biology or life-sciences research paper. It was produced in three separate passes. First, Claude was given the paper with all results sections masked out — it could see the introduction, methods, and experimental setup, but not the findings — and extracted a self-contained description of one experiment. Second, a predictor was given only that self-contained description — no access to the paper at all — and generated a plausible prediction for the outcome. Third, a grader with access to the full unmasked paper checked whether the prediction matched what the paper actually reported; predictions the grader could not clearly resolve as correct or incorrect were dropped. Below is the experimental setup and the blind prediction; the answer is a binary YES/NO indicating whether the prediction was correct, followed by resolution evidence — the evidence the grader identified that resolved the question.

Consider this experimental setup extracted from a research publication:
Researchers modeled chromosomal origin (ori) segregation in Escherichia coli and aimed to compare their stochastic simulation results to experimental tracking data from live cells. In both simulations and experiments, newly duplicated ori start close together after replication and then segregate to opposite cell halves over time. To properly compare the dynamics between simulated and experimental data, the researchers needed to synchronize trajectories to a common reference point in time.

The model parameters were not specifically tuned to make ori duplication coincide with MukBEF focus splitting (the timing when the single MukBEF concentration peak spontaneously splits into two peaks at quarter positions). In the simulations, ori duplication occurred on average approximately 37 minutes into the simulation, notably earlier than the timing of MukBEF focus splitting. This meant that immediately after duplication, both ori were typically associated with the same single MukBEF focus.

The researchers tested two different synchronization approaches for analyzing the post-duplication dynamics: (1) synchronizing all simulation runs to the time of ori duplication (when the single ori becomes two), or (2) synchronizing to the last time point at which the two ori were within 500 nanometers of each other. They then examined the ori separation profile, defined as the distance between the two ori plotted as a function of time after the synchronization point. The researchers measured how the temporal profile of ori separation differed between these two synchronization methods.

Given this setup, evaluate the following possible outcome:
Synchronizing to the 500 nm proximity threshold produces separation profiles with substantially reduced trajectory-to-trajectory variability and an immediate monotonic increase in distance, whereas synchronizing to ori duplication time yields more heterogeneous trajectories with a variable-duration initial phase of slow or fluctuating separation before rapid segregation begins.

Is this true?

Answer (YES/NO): NO